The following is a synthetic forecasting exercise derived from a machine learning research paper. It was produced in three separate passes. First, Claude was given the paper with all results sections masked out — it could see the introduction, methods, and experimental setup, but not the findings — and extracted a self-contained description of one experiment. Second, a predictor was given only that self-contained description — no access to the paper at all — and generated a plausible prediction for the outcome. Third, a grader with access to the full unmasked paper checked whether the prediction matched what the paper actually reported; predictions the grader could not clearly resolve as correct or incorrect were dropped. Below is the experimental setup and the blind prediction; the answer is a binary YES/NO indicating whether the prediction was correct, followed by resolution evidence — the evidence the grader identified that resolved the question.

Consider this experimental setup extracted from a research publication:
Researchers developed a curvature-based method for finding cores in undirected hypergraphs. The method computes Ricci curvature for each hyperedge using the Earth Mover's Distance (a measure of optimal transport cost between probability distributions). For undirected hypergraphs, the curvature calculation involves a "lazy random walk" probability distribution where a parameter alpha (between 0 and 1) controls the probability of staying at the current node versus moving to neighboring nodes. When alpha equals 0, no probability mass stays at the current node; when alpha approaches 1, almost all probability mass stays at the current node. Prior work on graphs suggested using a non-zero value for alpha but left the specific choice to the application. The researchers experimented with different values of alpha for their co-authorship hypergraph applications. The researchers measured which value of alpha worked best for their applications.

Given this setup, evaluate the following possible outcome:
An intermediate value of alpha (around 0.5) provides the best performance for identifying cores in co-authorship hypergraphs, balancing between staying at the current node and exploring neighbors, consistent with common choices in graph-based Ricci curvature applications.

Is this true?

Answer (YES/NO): NO